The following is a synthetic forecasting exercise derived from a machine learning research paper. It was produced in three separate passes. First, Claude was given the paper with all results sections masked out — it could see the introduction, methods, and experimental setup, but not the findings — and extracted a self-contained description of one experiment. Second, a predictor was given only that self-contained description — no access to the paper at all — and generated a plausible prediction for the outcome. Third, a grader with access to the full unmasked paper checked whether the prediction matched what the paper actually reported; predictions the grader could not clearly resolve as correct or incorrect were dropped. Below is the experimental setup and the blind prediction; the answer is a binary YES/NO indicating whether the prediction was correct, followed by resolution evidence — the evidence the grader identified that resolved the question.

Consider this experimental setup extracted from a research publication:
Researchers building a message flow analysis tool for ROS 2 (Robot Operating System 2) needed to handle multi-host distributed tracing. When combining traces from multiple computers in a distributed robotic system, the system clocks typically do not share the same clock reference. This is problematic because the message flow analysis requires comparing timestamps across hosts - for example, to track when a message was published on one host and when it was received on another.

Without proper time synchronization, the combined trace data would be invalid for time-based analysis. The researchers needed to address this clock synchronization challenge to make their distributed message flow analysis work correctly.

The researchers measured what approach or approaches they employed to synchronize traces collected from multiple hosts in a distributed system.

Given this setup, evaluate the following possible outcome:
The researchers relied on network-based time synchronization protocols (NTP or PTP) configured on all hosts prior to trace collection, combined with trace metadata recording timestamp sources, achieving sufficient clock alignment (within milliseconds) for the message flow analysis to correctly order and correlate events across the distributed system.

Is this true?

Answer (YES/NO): NO